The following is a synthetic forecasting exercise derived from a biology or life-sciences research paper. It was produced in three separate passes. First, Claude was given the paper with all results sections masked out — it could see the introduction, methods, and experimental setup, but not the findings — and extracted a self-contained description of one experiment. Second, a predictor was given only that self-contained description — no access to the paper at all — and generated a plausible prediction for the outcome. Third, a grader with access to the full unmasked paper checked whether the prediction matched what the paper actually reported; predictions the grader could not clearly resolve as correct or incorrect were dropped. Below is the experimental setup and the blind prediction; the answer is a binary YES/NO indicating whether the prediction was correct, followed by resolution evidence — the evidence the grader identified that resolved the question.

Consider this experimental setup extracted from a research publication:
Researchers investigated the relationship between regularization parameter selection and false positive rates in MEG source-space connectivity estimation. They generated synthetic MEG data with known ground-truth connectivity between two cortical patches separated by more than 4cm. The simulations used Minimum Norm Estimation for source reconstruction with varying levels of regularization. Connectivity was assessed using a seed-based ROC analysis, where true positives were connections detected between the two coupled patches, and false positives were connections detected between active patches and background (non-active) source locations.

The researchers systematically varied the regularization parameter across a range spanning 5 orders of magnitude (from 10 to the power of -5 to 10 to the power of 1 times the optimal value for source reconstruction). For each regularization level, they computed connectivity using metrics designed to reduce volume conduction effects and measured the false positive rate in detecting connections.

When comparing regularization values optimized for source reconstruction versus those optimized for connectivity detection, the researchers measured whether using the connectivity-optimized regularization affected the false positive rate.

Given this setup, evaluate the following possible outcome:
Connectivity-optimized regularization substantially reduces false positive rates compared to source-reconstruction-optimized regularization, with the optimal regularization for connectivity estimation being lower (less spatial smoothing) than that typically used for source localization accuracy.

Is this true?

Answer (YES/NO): YES